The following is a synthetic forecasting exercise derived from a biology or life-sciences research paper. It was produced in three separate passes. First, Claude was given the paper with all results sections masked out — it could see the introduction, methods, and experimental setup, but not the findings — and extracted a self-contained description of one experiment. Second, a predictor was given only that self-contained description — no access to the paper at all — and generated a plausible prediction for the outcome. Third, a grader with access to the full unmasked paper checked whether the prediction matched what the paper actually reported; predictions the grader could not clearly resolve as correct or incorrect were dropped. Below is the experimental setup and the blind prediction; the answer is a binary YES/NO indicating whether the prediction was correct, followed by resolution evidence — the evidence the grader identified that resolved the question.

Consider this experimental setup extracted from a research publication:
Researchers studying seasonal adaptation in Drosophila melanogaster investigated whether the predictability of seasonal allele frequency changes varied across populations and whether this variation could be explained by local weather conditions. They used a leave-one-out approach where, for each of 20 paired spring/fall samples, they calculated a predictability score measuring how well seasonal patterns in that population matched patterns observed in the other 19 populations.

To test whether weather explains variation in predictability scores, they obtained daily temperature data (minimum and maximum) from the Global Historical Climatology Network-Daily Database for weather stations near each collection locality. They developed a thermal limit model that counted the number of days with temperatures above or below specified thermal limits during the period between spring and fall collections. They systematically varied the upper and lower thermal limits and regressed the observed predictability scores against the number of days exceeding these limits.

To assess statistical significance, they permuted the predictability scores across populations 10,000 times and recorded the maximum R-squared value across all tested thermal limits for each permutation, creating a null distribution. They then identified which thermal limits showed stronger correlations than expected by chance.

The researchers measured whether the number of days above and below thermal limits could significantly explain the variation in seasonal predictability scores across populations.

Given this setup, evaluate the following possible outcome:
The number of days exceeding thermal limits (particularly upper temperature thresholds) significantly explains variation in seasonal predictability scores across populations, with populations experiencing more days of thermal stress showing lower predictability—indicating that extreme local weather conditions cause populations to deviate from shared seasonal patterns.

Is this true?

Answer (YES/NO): NO